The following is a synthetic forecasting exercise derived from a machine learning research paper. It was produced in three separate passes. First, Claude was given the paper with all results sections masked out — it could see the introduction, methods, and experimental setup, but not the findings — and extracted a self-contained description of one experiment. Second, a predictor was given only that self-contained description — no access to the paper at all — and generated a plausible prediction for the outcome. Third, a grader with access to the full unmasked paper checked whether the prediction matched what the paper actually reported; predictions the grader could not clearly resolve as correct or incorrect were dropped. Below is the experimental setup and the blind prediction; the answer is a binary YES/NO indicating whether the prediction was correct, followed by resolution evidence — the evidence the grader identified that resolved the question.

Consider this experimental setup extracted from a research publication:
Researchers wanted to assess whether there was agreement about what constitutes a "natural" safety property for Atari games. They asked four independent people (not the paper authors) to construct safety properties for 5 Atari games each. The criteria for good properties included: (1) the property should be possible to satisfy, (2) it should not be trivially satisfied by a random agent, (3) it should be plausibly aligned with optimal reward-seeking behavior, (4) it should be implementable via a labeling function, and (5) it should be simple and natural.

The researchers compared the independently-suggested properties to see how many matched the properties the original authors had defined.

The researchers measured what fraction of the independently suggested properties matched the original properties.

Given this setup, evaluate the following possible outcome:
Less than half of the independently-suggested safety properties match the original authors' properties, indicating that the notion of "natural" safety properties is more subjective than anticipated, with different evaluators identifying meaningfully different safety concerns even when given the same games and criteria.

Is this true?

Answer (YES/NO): NO